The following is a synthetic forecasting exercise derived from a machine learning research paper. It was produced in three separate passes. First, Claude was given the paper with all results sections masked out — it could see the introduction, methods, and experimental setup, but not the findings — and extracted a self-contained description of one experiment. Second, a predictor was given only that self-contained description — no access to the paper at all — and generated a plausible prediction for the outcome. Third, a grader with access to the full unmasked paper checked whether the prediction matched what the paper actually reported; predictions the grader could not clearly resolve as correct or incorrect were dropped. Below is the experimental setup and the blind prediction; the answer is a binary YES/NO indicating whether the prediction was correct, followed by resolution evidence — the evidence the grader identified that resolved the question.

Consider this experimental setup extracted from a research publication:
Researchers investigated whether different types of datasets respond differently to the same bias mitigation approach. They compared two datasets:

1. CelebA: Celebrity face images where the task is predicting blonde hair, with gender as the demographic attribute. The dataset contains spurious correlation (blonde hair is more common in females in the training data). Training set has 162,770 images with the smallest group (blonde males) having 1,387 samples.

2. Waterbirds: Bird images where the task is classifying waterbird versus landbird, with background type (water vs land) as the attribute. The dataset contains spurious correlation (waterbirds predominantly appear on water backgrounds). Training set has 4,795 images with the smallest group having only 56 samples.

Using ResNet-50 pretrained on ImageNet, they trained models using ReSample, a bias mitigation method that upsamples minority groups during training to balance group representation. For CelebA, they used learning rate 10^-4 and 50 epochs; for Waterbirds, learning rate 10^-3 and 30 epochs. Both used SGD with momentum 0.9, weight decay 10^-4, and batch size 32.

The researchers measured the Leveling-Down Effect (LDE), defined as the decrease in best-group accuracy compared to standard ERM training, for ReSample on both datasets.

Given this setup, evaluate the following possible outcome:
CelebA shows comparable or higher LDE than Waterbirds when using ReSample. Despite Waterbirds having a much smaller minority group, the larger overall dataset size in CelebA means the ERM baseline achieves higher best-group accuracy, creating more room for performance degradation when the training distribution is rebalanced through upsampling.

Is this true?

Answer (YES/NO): YES